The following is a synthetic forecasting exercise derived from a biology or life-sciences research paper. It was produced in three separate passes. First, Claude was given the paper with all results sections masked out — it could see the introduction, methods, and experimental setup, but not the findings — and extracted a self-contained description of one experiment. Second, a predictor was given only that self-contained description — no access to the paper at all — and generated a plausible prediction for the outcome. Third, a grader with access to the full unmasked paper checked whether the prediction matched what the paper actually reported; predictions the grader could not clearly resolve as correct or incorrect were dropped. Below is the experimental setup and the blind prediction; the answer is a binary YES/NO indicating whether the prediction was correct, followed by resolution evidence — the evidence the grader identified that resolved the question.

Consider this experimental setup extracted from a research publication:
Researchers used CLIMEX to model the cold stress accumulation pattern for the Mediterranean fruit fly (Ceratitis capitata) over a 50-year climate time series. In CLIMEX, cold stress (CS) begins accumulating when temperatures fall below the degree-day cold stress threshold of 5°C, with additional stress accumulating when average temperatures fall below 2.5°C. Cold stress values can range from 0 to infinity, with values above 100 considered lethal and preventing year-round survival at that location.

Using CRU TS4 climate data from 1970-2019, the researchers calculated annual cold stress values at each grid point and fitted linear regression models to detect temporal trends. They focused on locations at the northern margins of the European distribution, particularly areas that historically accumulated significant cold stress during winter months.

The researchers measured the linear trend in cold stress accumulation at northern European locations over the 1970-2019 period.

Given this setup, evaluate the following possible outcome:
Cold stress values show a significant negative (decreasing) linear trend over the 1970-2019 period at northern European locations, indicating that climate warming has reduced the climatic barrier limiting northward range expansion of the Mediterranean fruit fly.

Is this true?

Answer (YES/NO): YES